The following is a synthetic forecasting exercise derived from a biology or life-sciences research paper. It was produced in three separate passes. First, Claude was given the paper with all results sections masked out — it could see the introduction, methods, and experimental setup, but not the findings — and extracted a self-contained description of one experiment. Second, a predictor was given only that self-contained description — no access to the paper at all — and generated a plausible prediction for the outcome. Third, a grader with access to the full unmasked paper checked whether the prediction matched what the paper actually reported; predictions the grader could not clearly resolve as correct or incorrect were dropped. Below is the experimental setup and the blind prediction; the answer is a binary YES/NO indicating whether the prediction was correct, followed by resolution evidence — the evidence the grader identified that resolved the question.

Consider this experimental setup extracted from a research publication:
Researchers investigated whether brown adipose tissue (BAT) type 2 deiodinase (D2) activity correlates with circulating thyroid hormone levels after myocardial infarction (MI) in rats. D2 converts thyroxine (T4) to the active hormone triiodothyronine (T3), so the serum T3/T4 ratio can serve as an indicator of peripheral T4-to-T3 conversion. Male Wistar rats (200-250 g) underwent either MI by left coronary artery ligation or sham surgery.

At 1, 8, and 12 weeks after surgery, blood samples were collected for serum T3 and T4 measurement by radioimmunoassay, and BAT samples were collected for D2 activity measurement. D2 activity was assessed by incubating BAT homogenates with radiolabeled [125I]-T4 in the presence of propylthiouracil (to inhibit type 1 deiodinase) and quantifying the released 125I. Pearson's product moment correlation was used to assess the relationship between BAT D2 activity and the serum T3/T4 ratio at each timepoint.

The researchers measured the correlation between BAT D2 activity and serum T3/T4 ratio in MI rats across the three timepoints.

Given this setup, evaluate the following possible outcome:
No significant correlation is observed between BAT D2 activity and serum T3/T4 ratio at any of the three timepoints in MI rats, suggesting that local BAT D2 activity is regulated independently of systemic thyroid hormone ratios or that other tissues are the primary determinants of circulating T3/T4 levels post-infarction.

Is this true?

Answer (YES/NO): NO